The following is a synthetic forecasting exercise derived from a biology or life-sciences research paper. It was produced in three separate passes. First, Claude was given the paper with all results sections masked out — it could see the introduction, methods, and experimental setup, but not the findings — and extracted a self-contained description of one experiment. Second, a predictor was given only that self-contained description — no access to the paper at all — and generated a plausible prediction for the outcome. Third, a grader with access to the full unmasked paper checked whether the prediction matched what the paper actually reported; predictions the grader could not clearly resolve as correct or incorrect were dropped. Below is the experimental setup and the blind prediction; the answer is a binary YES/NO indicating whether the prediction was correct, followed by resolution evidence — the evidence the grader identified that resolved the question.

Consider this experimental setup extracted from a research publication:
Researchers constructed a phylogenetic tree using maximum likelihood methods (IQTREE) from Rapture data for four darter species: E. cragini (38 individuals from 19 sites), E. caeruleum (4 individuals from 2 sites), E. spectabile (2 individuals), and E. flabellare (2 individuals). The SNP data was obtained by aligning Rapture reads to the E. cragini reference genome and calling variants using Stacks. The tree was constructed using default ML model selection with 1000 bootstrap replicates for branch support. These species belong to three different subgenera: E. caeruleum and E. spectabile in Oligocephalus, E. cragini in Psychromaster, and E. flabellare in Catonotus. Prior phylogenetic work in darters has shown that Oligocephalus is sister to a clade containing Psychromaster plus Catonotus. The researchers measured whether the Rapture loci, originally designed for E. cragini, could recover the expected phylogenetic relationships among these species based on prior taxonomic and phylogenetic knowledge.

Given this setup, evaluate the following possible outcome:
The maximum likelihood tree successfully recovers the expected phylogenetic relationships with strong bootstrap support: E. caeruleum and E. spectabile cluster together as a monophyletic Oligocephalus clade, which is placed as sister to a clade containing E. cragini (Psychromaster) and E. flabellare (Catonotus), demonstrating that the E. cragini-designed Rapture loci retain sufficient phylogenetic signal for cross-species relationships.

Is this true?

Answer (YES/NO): YES